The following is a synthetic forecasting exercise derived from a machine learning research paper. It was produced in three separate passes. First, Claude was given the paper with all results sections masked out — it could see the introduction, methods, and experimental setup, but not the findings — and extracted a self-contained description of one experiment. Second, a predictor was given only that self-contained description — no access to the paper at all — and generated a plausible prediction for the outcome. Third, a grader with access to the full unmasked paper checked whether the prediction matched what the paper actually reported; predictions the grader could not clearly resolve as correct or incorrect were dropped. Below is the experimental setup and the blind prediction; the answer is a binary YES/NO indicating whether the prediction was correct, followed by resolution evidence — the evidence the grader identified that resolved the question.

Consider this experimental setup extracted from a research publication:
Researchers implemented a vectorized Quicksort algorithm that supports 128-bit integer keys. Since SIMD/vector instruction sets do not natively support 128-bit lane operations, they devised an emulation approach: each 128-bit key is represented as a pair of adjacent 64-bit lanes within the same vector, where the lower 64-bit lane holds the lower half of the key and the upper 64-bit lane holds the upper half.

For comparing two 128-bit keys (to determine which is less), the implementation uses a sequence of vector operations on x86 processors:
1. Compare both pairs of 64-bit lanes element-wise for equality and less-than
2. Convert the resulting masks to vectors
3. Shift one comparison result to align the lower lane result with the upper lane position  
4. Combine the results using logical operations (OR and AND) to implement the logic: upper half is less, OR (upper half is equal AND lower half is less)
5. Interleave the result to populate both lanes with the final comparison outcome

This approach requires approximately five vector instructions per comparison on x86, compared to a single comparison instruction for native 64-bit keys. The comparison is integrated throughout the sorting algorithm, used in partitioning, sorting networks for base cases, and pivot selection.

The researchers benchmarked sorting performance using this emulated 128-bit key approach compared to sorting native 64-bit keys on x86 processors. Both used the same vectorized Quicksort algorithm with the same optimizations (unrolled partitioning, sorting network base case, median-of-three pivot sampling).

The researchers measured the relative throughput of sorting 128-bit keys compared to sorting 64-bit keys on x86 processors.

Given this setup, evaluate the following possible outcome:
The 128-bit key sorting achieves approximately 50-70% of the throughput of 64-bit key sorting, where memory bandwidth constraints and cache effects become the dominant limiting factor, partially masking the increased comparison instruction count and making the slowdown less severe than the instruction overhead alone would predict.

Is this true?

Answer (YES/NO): YES